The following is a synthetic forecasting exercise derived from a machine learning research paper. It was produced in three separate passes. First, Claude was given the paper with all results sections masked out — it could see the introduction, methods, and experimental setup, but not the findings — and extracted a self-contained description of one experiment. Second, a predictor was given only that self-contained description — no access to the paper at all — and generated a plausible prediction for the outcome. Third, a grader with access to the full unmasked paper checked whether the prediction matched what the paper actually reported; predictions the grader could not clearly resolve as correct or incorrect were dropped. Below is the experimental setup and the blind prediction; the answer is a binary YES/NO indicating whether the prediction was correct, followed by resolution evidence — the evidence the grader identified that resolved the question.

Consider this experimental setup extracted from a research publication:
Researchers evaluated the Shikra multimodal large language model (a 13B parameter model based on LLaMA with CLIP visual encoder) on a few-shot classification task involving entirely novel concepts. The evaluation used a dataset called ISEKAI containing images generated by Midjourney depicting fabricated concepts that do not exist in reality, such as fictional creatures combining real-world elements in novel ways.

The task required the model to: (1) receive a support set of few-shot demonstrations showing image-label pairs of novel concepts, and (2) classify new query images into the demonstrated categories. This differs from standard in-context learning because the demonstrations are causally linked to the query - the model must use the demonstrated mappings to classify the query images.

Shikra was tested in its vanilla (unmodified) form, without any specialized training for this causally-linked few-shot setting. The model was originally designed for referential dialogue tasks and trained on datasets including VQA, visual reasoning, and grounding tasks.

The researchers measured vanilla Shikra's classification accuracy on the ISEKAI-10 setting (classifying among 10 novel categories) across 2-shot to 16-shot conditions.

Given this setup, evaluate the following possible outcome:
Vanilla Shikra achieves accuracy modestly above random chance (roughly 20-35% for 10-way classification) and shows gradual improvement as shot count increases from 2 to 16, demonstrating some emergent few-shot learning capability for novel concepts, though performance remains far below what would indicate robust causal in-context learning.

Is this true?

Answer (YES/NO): NO